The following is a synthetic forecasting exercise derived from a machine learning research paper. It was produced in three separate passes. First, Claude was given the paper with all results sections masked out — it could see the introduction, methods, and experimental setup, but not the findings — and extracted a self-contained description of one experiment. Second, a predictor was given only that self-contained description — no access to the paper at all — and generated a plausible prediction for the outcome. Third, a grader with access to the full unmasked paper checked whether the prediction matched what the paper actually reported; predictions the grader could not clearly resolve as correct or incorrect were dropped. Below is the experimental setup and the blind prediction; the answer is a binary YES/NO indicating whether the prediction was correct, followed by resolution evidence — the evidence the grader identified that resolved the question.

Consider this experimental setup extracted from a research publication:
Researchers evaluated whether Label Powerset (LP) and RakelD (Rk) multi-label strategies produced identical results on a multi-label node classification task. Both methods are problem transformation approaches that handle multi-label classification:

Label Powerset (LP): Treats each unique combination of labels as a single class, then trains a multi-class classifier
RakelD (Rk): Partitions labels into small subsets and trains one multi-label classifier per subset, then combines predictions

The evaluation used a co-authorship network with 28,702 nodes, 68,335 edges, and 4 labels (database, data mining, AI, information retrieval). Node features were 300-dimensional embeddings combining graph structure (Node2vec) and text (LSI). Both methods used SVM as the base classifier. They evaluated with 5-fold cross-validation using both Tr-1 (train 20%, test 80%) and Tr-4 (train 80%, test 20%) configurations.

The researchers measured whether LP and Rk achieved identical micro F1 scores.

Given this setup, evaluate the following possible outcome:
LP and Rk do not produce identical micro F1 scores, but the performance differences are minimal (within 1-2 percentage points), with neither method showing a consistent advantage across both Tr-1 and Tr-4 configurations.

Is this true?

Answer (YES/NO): NO